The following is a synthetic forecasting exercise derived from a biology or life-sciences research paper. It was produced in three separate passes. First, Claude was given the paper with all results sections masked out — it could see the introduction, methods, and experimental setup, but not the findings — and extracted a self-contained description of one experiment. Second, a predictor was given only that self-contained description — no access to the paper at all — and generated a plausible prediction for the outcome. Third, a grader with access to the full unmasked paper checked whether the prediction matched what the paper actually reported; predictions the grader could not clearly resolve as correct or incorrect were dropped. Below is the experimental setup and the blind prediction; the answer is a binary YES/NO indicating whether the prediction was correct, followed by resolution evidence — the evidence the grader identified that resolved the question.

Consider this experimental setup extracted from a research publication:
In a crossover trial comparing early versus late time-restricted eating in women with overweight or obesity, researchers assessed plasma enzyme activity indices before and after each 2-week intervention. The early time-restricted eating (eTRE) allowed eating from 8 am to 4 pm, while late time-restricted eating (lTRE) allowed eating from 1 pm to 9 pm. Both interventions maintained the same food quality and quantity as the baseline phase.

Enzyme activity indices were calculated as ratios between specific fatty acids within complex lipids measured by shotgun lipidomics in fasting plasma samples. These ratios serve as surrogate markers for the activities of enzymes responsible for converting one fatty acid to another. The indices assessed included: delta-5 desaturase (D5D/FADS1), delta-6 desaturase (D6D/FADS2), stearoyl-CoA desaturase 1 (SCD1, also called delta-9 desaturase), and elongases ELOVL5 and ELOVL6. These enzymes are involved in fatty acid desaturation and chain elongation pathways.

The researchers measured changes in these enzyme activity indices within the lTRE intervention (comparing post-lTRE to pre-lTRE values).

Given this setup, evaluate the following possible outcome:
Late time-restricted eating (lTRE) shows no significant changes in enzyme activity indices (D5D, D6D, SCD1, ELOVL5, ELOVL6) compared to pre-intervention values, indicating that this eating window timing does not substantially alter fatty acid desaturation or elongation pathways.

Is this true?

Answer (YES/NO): NO